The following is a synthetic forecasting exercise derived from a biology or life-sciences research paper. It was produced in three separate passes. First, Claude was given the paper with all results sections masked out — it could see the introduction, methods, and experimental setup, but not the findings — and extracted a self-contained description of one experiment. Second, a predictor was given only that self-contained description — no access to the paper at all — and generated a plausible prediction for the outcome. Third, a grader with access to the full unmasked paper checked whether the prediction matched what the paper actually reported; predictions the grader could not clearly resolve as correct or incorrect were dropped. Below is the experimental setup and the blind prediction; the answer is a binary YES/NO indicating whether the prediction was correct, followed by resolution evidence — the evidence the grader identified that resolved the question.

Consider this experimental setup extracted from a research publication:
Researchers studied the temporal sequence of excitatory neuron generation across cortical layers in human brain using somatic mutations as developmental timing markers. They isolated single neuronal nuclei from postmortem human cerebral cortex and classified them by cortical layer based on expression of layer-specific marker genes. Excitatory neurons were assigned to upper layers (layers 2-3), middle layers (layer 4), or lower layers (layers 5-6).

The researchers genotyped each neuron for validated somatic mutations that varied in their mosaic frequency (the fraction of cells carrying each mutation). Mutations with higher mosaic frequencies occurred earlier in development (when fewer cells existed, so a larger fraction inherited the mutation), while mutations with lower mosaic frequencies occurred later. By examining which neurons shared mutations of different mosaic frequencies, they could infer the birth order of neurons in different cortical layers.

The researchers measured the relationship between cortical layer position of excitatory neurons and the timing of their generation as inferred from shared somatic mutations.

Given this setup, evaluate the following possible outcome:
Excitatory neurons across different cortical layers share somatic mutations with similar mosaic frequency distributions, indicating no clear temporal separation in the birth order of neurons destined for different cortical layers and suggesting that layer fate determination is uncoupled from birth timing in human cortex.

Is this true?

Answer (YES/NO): NO